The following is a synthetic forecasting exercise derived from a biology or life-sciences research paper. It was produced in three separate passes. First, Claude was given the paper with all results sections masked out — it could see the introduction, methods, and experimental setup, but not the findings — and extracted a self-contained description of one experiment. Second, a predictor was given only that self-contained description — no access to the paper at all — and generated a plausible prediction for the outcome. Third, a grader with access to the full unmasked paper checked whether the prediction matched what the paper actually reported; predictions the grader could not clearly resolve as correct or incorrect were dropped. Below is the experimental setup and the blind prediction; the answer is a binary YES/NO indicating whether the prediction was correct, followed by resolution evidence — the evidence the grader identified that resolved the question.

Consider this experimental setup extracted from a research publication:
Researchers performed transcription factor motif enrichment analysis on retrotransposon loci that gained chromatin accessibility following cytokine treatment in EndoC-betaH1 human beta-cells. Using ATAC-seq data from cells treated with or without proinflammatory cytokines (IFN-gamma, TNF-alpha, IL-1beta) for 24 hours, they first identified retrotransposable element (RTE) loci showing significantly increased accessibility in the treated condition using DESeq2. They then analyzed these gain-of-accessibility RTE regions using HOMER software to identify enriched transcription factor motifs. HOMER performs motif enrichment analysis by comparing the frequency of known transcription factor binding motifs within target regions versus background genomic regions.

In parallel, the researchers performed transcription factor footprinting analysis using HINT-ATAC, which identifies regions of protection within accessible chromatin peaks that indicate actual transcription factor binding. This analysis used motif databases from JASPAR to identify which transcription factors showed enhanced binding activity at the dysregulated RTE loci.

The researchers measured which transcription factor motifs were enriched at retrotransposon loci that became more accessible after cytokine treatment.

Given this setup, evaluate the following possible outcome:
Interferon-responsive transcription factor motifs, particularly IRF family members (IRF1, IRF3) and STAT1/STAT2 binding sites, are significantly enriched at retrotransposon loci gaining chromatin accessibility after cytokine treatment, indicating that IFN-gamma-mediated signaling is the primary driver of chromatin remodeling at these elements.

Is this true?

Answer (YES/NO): NO